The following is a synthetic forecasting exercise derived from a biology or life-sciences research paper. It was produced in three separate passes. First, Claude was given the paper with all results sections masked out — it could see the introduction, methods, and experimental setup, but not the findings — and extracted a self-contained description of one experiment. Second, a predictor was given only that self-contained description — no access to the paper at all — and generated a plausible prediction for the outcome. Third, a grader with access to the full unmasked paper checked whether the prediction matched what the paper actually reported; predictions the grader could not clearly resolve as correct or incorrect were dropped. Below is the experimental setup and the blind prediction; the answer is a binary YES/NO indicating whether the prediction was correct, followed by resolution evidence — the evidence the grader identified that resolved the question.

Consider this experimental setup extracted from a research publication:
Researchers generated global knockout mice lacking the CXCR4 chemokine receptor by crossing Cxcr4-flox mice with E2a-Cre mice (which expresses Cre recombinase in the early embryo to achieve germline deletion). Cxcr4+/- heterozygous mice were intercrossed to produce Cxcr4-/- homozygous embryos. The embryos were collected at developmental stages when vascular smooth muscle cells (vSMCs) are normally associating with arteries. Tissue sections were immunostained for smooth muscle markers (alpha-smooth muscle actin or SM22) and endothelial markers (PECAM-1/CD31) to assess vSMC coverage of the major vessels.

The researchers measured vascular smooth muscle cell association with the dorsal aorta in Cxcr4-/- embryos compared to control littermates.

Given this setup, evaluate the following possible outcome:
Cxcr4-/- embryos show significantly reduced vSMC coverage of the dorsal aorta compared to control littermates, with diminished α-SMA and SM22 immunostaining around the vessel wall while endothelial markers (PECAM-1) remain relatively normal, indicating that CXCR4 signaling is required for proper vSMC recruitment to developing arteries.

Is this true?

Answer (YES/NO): YES